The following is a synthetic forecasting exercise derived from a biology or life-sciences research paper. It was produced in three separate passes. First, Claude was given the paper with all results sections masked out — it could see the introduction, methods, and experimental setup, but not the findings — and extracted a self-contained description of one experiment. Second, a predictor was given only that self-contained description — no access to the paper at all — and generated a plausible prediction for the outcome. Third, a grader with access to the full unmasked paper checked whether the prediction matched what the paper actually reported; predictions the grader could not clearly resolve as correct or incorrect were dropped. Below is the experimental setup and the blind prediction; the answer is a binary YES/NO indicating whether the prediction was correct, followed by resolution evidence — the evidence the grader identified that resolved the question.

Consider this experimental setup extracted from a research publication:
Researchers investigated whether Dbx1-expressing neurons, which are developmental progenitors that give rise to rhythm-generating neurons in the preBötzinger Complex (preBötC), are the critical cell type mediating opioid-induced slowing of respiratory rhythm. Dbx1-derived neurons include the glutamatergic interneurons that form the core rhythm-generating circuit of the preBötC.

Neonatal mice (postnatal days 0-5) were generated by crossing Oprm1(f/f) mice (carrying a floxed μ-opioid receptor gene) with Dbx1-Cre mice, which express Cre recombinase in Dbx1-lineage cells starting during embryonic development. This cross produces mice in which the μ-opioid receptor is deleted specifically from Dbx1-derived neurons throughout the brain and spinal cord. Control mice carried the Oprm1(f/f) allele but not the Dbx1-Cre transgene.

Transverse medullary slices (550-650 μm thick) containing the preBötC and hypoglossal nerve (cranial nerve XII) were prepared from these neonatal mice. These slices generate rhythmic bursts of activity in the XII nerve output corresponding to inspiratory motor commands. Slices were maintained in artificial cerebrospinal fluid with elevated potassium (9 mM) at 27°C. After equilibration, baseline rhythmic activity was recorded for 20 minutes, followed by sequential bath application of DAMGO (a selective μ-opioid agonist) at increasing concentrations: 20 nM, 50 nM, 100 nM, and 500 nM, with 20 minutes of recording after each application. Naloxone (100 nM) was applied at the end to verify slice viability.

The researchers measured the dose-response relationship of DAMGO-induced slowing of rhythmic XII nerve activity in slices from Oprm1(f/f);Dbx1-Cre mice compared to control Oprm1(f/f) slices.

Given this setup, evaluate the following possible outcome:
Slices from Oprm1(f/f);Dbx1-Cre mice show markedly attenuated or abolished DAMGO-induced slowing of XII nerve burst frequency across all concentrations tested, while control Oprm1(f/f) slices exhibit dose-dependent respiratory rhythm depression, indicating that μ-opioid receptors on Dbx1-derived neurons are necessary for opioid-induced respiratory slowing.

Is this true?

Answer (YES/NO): YES